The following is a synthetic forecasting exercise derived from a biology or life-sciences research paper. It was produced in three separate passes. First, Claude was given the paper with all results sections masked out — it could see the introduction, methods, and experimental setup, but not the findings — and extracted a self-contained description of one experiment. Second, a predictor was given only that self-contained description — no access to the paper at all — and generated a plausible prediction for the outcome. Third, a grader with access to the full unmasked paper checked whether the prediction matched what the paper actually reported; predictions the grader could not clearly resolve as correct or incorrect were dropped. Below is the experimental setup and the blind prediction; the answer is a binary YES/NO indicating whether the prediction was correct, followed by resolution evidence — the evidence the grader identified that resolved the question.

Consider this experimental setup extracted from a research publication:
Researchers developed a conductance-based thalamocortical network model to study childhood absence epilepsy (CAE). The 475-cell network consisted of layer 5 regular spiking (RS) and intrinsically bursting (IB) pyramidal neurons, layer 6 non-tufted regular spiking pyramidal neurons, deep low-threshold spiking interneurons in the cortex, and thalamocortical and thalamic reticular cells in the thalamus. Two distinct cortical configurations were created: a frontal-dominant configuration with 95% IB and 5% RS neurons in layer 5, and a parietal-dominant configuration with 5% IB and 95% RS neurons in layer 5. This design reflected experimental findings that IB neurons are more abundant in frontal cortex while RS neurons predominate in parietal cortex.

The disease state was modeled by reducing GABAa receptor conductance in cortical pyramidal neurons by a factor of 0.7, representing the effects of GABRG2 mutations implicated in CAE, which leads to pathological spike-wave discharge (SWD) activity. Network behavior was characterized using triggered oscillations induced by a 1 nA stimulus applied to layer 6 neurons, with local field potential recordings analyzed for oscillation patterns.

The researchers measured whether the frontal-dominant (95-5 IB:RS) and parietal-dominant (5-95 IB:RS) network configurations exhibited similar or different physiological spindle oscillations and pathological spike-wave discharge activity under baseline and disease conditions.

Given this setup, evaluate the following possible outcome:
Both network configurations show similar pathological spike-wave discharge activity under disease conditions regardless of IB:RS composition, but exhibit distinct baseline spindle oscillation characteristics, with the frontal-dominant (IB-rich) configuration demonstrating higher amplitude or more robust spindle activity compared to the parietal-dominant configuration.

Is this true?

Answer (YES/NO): NO